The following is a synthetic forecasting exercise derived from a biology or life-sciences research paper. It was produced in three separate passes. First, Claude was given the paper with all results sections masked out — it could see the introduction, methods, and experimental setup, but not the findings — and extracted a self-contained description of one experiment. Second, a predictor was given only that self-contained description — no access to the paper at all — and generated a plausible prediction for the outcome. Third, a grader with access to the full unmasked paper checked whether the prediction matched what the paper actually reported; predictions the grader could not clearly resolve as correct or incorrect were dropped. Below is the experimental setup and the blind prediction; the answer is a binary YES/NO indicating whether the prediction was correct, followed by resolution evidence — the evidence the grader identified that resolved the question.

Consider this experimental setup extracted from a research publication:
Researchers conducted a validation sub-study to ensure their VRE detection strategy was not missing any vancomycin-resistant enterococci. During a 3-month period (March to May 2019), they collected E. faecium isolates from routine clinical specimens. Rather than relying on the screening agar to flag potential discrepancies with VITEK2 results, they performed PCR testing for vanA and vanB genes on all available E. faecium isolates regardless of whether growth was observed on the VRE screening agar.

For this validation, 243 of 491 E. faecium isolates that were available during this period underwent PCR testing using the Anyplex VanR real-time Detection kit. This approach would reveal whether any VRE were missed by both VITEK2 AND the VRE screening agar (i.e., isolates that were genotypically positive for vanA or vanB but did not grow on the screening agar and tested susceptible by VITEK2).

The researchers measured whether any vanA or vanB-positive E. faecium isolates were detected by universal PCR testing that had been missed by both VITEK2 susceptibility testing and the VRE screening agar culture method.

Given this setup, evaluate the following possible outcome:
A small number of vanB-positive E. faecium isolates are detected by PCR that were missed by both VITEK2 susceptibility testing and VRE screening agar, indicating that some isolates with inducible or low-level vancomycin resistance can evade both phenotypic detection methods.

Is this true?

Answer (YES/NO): YES